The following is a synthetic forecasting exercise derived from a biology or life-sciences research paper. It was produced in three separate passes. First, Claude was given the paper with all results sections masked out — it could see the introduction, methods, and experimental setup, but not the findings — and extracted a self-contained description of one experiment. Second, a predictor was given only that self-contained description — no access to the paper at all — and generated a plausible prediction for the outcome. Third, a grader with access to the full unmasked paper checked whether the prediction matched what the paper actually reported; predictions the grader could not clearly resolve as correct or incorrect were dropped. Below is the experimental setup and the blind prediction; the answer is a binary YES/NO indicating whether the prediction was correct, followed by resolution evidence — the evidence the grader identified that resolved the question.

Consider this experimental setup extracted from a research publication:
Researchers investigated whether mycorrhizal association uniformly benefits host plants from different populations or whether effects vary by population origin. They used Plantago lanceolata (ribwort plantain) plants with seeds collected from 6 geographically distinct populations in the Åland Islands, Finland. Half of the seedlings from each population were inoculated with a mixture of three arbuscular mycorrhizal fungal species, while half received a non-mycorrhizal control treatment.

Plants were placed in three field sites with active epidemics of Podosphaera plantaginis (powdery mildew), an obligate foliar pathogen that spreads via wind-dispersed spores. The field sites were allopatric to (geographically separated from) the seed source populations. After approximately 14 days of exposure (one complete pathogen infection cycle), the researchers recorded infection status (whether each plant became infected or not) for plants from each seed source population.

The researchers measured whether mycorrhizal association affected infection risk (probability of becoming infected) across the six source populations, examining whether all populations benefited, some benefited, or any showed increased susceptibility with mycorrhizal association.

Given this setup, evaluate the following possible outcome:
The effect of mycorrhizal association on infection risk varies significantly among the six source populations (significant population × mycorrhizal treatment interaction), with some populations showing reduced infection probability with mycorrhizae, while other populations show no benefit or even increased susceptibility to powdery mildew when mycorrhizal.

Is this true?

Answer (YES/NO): NO